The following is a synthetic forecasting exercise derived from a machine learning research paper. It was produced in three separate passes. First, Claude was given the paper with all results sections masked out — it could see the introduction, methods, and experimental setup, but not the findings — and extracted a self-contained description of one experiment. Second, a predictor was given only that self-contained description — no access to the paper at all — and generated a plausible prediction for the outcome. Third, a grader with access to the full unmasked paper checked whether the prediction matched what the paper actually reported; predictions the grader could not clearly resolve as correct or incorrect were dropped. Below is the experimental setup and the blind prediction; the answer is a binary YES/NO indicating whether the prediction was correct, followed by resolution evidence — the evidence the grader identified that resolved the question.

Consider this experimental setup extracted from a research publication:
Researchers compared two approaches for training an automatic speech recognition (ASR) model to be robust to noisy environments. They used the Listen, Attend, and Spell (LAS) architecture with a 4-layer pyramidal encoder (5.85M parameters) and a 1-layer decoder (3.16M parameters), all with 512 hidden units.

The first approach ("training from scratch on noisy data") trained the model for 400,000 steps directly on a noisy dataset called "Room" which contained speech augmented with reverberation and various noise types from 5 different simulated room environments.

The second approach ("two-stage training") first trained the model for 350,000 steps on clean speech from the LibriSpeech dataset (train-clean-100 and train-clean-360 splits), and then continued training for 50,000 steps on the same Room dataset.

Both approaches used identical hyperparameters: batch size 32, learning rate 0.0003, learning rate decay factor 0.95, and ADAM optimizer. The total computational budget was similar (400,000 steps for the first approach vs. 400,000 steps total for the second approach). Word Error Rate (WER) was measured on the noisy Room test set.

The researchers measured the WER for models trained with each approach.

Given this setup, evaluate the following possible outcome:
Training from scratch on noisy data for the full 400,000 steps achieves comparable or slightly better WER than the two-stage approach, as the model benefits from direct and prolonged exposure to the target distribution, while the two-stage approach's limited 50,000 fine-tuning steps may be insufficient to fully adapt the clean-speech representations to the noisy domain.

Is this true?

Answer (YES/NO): NO